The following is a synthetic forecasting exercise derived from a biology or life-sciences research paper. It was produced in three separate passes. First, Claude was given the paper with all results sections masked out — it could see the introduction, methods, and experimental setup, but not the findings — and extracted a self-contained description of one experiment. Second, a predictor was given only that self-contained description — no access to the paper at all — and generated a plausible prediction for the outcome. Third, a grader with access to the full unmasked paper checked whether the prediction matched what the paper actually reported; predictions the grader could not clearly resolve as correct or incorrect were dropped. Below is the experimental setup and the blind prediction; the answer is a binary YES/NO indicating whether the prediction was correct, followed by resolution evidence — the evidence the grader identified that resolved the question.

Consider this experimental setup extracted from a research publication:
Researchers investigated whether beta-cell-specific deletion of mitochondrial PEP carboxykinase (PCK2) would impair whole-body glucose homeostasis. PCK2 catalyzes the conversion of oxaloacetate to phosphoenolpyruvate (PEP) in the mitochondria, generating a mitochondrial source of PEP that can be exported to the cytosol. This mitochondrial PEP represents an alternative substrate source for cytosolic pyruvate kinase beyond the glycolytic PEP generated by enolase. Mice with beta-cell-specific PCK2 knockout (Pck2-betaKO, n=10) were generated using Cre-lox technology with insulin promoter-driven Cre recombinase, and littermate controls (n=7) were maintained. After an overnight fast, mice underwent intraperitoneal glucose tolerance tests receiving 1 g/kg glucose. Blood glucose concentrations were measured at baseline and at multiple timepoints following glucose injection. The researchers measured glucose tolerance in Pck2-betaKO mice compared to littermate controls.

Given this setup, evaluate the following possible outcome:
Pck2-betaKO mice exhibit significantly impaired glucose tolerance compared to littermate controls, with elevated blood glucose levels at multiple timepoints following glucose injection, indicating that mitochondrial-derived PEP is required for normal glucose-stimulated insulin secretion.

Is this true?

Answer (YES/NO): NO